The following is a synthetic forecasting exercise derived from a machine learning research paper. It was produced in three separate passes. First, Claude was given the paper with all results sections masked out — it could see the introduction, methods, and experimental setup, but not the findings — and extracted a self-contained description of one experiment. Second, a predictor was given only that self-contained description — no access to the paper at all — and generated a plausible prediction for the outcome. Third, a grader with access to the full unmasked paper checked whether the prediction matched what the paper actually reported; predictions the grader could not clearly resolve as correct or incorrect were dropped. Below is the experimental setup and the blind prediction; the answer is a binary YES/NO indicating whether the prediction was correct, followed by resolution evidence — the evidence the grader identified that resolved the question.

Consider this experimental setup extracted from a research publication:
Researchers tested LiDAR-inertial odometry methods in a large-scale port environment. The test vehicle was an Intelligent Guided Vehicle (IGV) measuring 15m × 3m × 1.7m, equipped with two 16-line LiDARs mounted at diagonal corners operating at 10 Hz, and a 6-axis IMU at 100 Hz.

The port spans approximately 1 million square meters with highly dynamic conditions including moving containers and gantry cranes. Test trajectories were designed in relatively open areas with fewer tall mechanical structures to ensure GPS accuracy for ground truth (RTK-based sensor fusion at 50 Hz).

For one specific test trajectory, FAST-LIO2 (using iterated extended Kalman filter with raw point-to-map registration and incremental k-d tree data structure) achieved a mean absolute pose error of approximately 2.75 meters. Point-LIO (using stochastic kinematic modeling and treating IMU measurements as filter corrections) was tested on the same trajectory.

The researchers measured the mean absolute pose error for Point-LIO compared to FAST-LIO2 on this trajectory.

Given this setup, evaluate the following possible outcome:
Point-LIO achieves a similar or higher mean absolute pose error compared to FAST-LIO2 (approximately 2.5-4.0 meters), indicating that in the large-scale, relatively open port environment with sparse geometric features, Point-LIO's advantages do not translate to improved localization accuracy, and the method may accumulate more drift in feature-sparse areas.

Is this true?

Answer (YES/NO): YES